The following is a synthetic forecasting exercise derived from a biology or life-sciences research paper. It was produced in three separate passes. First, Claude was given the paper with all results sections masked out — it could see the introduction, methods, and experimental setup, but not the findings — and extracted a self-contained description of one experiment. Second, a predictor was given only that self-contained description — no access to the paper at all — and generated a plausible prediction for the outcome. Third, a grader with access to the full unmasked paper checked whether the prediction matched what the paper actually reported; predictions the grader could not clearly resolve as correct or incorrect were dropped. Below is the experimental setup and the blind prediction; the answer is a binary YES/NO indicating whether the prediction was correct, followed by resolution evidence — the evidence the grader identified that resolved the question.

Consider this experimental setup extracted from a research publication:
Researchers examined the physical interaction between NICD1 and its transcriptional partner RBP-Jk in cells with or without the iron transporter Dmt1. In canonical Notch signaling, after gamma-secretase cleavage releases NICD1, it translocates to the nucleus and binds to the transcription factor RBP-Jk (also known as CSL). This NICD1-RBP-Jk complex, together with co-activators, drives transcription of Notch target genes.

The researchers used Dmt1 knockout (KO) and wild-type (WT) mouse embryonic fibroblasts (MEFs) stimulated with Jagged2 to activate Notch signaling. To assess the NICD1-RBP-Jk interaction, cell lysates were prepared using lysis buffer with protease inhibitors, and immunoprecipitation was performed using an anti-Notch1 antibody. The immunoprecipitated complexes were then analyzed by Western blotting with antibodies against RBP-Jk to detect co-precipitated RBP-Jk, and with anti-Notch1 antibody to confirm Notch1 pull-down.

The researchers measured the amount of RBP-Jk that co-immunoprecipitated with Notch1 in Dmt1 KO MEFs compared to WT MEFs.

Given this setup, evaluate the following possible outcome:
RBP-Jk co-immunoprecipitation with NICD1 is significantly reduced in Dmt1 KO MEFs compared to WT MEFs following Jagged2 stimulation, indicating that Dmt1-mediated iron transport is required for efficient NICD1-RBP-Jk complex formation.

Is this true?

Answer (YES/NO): YES